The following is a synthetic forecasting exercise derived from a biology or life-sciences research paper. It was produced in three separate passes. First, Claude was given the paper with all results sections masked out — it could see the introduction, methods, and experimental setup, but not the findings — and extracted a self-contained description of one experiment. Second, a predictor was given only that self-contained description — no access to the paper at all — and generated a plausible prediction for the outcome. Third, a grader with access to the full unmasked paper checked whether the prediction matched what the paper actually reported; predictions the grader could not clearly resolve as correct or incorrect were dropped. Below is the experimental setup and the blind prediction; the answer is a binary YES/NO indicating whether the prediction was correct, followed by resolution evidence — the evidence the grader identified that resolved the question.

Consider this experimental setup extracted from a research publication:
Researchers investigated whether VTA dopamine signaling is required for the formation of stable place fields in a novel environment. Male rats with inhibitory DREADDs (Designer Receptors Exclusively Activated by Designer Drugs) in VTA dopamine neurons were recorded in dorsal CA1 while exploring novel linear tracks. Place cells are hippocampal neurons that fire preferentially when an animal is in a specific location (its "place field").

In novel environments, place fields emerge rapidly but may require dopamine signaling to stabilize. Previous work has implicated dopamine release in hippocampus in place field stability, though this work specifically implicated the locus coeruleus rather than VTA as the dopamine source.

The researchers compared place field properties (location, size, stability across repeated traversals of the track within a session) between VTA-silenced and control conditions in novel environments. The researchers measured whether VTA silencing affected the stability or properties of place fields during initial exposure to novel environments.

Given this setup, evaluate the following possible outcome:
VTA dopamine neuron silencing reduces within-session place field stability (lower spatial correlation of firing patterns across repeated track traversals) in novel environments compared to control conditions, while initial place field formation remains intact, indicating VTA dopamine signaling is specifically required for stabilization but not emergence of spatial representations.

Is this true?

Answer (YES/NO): NO